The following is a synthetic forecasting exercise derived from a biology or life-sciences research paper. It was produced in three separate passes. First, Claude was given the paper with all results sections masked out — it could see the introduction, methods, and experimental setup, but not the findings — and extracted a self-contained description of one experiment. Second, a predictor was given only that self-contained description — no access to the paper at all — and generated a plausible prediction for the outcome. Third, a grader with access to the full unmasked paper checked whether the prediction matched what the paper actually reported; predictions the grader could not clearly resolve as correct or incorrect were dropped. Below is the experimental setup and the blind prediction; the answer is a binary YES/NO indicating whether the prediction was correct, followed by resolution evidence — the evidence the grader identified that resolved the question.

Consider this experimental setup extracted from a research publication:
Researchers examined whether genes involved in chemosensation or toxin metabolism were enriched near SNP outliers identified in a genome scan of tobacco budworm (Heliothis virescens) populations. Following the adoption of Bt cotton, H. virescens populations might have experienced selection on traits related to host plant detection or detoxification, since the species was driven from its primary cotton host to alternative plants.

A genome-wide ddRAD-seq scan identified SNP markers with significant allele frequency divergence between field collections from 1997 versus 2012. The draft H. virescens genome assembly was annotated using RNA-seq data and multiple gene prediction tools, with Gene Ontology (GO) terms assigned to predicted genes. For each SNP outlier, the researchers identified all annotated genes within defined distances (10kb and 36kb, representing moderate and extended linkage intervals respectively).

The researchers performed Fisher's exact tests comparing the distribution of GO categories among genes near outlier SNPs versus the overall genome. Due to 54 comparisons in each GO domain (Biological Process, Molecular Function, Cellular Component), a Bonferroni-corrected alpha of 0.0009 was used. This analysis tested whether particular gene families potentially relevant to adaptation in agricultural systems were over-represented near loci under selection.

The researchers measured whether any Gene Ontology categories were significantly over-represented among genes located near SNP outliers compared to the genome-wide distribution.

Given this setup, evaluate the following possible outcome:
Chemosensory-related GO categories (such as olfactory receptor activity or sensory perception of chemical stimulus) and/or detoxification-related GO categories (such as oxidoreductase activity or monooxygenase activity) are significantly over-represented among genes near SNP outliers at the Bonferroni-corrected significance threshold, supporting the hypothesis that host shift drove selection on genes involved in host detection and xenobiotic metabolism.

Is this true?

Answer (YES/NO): NO